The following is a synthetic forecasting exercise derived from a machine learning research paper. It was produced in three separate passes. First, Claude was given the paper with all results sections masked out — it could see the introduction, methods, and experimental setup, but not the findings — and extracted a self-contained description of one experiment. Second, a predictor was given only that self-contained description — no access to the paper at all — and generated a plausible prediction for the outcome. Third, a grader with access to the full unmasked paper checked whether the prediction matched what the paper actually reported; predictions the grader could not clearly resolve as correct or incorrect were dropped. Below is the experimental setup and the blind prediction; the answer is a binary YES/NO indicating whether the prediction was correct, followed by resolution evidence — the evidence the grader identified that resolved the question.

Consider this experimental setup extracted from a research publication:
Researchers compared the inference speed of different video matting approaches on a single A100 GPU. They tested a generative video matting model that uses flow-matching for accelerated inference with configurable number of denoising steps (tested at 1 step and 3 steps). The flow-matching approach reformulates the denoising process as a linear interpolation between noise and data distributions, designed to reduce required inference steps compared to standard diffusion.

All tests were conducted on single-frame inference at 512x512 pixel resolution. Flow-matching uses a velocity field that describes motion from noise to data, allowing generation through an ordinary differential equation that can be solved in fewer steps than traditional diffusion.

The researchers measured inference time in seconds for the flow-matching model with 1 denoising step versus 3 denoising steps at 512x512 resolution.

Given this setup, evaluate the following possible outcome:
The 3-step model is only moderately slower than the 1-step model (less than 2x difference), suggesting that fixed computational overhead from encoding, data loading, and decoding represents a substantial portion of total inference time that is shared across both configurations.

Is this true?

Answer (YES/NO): YES